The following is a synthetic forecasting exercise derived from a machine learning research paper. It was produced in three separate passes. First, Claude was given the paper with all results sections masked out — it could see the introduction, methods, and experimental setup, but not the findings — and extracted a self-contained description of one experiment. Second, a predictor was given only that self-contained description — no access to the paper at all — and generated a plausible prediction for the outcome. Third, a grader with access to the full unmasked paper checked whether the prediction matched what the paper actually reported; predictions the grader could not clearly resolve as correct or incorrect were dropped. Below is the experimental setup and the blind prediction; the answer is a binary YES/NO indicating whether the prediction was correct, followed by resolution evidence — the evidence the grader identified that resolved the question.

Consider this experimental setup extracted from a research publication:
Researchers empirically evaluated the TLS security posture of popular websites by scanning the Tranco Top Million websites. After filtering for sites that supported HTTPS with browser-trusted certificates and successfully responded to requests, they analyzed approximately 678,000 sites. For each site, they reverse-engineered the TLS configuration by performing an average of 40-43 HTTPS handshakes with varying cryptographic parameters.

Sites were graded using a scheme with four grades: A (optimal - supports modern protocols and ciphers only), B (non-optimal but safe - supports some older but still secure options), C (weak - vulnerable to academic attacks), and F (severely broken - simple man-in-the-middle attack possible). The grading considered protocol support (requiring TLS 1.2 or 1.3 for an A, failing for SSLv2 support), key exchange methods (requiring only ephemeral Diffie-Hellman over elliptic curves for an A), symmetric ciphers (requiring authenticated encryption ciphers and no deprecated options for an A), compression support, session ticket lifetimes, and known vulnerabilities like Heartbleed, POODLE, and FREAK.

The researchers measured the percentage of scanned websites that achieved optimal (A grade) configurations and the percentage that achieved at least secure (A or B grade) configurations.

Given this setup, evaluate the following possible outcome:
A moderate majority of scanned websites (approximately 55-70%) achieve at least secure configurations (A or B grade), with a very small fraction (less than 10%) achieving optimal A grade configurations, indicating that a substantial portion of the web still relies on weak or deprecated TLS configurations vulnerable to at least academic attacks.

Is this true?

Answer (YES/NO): NO